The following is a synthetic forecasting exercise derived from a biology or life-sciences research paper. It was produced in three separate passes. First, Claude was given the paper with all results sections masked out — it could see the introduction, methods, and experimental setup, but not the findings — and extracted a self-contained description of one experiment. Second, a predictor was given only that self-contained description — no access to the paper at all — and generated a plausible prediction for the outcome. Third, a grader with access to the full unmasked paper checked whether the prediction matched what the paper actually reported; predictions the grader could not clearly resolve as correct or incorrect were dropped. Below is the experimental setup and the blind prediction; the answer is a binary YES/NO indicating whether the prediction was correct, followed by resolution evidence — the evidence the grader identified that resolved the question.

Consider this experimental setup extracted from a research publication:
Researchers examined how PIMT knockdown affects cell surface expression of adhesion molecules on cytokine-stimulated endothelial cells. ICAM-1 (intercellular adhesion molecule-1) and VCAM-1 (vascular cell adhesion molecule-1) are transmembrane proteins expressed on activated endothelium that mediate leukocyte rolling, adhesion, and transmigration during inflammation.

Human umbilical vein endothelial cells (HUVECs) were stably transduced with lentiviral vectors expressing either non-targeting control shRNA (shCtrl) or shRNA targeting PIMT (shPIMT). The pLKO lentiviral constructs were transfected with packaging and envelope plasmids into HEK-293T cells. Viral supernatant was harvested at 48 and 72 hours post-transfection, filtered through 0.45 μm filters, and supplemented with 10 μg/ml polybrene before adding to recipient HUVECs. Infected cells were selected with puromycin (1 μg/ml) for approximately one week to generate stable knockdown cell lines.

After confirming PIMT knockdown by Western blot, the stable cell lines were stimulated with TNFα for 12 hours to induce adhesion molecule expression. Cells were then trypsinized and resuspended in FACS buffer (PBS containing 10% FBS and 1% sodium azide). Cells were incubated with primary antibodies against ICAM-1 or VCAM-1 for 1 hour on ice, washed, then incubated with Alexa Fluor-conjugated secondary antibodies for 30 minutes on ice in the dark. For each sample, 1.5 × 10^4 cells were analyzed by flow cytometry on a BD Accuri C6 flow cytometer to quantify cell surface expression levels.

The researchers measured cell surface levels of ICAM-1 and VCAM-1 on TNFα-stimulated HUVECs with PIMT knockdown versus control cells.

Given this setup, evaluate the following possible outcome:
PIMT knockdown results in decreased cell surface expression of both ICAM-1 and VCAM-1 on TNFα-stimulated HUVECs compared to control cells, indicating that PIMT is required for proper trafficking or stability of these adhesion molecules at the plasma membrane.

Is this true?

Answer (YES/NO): NO